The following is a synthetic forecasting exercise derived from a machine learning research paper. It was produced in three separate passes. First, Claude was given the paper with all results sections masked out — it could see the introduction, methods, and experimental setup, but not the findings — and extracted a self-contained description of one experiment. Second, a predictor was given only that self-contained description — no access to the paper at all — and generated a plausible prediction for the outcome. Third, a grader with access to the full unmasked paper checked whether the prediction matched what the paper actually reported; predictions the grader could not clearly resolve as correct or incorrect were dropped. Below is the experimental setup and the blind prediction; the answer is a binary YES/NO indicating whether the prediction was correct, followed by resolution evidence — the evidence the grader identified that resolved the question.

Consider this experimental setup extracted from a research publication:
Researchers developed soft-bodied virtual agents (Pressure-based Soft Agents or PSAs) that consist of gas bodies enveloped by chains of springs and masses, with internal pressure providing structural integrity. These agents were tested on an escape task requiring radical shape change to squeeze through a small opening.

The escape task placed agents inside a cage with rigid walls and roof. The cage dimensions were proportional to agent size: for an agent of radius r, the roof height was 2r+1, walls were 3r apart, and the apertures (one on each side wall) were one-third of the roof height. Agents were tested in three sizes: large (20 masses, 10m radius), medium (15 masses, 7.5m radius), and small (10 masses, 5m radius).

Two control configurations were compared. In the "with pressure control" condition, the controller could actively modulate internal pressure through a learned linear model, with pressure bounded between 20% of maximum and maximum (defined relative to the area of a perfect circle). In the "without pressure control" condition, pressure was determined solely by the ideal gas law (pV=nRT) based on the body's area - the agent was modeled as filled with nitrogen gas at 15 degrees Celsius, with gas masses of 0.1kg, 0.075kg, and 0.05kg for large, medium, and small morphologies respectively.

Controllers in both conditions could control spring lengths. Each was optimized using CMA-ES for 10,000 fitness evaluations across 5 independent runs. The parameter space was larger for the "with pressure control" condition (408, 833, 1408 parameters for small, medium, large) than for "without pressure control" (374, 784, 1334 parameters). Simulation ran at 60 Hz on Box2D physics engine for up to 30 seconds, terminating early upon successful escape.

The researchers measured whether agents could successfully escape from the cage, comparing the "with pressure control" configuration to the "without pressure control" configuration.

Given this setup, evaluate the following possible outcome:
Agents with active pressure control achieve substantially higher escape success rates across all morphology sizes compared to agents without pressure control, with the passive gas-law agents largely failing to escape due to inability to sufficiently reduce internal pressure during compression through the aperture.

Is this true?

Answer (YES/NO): YES